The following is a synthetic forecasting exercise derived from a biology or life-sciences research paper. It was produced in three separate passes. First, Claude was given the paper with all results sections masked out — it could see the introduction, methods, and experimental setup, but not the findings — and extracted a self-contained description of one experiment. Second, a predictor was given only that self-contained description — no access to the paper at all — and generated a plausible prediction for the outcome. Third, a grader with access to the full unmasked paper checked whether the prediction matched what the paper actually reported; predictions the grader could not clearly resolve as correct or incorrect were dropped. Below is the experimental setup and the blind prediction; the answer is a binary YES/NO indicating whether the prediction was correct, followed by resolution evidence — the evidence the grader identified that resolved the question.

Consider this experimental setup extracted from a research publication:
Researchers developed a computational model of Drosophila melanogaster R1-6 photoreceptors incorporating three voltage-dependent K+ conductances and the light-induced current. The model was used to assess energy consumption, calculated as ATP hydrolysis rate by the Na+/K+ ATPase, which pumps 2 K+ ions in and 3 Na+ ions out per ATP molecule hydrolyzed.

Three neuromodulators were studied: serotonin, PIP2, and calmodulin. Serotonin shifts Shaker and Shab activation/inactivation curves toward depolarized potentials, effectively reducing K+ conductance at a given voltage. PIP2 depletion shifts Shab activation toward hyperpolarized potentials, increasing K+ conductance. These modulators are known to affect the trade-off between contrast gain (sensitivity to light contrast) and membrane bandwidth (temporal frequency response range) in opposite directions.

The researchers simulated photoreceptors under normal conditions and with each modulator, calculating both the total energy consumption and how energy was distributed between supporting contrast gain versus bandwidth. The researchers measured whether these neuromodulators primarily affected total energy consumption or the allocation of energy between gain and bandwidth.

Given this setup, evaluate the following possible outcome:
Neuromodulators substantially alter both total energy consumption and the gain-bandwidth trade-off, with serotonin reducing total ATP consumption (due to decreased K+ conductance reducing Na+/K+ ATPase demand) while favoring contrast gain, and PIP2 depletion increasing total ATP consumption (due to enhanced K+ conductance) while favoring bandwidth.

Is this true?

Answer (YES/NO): NO